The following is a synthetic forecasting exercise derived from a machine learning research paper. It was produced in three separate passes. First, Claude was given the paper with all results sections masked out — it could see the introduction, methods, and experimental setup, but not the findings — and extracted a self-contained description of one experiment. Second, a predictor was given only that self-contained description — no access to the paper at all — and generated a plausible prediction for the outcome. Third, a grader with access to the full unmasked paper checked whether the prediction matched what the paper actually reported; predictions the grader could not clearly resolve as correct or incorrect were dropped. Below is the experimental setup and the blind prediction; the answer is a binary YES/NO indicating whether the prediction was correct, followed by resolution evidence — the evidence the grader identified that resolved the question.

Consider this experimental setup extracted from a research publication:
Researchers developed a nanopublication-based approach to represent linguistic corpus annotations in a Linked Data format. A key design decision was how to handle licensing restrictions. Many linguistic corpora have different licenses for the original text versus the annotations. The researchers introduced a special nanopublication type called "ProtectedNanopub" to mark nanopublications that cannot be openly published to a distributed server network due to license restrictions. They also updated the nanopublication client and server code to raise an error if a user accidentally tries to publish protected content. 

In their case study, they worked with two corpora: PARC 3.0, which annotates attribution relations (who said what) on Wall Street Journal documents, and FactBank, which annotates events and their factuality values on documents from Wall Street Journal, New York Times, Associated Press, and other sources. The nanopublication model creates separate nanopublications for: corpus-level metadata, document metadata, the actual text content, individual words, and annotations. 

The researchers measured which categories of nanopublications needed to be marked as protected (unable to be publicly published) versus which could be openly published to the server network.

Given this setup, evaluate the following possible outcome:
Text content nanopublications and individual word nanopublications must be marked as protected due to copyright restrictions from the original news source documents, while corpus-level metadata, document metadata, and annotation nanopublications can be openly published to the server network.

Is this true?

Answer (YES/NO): NO